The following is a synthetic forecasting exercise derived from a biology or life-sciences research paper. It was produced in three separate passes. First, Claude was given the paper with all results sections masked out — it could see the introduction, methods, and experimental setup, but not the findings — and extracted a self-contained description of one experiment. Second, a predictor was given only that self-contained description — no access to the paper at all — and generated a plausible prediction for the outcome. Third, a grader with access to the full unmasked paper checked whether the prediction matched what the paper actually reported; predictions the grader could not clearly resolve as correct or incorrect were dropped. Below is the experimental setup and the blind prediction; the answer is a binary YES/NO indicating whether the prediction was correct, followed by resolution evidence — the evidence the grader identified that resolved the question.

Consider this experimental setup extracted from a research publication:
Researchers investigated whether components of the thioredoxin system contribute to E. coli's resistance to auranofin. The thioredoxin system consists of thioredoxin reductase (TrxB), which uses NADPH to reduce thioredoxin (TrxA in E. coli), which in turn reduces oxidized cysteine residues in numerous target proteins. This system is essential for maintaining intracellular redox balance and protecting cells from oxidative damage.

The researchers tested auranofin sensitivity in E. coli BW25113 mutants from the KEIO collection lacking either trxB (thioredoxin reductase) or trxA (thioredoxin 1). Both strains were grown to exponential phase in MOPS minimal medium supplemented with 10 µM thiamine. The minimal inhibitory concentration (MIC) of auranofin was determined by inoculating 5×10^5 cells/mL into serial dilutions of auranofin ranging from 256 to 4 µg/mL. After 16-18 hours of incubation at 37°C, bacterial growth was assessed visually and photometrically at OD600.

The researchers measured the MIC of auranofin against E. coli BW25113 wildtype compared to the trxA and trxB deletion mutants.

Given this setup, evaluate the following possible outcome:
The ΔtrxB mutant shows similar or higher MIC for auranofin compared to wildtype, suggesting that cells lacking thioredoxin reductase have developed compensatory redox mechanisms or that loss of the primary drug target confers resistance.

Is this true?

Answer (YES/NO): NO